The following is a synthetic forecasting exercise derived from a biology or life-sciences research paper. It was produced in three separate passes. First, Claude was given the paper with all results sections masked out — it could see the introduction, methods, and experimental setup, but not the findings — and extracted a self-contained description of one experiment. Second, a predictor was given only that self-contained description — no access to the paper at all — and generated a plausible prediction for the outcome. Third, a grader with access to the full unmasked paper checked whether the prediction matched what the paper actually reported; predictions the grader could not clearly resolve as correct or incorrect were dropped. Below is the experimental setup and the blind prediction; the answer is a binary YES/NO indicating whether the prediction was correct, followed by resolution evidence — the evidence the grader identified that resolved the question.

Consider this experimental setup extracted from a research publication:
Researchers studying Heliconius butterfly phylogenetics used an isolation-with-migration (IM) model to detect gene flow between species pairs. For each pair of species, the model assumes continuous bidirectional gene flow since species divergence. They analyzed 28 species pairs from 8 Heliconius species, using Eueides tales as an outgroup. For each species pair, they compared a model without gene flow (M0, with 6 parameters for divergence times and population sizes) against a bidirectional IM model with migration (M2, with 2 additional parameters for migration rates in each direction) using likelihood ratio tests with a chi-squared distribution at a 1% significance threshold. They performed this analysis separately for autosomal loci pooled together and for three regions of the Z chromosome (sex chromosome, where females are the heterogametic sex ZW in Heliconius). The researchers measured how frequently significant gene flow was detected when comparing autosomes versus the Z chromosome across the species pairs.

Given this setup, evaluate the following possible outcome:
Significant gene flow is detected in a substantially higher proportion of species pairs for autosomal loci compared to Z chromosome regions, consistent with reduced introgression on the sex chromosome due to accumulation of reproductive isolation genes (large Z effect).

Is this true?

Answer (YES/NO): YES